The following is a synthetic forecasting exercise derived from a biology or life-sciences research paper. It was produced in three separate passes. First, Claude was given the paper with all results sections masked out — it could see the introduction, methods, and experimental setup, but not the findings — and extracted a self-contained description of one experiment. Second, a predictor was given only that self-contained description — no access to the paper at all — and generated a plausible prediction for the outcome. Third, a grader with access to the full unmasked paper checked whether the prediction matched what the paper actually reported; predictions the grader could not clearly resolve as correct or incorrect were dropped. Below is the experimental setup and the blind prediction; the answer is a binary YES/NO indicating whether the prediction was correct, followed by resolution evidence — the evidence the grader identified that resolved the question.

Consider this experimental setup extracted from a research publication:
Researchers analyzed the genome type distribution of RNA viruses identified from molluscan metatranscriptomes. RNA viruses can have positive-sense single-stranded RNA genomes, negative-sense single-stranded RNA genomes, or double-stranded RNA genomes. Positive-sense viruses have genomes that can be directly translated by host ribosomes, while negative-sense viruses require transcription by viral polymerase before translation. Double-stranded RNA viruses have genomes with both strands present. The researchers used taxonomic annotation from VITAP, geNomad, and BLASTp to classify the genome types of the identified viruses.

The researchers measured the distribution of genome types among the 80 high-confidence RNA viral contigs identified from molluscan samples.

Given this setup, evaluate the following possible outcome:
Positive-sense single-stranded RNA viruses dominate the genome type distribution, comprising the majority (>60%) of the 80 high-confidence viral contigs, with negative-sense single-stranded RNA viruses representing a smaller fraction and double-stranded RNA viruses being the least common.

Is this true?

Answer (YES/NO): NO